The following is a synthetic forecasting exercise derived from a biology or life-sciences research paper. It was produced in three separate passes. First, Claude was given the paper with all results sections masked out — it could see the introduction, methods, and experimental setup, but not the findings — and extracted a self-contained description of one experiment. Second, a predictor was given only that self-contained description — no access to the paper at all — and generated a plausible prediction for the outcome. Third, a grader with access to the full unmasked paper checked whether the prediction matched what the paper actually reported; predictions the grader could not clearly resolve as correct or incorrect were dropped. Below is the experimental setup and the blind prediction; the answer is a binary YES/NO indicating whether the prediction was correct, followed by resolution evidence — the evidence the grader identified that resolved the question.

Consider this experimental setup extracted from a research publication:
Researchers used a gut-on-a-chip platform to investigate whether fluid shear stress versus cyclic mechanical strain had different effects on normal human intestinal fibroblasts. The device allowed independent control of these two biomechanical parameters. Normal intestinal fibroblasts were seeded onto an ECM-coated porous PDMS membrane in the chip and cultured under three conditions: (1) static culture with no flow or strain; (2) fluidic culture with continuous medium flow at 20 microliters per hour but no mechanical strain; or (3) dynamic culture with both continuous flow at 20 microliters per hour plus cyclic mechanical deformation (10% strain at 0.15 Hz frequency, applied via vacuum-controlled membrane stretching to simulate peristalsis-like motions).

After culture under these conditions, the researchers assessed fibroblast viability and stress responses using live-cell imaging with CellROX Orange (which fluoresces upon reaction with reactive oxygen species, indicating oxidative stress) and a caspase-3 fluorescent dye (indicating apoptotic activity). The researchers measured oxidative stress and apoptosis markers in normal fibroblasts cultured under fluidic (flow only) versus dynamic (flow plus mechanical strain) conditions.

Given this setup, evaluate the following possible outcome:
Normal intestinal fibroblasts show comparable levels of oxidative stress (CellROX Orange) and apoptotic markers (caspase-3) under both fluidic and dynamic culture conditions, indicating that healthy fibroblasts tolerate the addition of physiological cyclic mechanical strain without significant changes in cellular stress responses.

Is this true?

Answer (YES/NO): NO